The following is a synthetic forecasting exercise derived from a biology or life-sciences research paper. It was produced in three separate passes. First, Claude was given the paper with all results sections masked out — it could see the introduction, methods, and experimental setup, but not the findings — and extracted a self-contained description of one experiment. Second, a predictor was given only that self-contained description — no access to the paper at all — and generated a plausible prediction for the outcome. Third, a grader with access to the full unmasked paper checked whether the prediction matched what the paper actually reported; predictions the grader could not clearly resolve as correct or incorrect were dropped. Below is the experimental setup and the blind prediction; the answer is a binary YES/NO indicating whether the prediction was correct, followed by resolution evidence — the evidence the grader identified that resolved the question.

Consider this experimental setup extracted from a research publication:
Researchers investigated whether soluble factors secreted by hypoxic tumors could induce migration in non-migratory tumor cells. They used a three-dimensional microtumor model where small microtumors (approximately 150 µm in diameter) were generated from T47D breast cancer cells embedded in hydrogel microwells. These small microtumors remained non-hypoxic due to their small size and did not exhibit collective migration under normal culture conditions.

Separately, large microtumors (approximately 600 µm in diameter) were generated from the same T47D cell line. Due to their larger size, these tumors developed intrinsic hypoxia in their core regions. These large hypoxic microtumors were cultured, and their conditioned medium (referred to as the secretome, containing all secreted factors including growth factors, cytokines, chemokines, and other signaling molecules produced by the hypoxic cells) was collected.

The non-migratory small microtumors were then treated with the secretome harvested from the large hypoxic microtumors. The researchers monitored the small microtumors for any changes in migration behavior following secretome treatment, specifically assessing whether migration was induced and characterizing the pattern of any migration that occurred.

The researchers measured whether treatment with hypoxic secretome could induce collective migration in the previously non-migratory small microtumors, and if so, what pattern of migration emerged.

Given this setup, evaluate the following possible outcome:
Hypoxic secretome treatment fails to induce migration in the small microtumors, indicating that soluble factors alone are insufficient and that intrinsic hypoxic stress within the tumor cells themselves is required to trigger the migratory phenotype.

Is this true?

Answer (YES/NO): NO